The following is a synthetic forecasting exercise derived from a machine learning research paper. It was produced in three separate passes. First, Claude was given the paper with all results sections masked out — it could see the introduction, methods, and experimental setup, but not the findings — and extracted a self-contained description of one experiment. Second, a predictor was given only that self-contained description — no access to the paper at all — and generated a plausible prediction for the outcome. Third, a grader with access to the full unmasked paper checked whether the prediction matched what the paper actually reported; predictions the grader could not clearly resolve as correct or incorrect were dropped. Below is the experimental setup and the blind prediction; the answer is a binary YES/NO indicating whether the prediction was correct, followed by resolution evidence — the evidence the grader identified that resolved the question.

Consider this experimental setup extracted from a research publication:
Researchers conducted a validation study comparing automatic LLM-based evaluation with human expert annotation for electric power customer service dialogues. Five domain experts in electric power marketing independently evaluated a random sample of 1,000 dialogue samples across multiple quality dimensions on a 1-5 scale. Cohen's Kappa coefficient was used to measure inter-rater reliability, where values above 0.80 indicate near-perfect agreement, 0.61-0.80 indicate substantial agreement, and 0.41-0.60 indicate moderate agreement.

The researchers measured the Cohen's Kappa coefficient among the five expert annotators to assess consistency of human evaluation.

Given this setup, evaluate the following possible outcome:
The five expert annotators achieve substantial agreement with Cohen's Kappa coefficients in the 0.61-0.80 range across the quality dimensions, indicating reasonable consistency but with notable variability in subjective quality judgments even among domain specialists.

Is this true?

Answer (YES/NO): NO